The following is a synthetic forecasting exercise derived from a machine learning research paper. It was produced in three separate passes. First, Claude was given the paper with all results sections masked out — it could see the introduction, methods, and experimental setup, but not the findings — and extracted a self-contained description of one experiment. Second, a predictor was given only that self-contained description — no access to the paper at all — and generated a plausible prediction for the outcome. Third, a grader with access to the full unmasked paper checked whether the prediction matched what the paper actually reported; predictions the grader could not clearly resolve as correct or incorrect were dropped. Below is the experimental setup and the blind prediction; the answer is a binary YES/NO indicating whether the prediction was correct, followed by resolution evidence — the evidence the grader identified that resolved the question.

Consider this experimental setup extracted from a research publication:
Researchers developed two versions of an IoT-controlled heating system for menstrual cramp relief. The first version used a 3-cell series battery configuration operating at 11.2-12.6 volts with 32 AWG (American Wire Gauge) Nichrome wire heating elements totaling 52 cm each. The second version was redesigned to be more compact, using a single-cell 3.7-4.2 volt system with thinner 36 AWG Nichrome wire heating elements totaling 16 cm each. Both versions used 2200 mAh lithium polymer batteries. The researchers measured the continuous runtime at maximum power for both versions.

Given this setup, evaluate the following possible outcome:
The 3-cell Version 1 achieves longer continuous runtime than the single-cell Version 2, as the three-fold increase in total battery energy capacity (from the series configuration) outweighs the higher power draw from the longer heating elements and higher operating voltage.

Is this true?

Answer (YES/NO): YES